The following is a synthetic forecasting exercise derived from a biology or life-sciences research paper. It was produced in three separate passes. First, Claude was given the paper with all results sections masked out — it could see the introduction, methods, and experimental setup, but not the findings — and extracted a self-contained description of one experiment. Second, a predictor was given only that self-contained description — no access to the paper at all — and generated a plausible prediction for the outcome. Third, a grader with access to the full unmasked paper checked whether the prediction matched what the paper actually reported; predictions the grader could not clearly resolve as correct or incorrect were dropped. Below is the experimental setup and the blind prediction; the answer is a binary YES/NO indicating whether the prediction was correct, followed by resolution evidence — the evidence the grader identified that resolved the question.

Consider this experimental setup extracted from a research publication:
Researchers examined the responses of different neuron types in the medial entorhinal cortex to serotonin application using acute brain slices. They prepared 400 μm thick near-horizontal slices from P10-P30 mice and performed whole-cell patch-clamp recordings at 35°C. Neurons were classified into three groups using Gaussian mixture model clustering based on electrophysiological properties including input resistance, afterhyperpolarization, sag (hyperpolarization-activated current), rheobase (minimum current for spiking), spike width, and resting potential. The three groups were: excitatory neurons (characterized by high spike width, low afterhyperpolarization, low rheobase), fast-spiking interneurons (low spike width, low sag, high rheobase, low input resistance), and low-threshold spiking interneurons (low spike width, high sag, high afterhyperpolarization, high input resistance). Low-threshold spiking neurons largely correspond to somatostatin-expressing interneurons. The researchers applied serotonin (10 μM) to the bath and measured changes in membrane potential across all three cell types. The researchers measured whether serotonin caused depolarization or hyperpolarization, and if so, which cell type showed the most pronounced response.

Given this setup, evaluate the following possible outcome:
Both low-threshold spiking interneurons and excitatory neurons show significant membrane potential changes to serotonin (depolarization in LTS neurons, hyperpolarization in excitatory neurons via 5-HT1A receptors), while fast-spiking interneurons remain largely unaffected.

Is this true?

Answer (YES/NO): YES